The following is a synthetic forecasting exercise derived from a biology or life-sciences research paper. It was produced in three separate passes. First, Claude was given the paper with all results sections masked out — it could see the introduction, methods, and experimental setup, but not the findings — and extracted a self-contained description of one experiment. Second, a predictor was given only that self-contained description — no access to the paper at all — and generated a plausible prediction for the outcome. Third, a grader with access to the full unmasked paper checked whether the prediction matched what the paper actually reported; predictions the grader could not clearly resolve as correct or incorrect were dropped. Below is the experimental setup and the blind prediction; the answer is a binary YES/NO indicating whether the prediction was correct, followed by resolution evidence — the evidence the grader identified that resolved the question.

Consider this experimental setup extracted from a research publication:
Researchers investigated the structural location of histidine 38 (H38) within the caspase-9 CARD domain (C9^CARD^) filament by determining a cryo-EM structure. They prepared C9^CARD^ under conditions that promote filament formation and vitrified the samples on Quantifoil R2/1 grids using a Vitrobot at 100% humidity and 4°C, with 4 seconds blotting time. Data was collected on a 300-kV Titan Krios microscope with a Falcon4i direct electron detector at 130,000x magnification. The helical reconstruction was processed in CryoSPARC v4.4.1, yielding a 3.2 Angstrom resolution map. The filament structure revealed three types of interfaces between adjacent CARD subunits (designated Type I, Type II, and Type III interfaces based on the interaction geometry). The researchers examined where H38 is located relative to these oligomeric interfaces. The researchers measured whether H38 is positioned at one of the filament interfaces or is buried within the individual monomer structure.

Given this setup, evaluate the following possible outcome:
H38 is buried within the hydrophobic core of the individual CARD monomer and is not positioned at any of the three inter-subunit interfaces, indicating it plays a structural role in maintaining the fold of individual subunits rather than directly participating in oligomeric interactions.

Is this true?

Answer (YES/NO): NO